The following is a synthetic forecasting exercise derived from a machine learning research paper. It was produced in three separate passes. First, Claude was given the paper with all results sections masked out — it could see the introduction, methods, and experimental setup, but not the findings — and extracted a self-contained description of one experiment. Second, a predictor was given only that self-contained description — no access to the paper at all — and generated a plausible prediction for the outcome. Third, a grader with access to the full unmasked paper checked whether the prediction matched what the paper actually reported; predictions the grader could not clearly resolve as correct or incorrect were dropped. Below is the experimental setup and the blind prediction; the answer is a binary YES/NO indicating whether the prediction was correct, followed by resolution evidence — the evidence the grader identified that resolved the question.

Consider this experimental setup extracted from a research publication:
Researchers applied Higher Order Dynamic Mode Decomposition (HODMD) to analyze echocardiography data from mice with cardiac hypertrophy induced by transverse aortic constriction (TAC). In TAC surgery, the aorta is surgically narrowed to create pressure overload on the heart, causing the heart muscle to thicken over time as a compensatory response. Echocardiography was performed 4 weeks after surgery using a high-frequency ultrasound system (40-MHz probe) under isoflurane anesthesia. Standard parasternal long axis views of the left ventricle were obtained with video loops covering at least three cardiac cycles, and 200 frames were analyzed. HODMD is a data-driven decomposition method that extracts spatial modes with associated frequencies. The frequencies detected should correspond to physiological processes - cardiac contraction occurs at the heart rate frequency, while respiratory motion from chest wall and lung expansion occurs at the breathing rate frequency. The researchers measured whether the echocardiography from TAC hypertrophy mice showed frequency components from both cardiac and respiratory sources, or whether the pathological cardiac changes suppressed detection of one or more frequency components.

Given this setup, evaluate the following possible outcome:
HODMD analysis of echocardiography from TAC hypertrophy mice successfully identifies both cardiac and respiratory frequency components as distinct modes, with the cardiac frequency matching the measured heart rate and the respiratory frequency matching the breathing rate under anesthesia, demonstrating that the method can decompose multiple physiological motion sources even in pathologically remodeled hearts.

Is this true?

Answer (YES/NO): YES